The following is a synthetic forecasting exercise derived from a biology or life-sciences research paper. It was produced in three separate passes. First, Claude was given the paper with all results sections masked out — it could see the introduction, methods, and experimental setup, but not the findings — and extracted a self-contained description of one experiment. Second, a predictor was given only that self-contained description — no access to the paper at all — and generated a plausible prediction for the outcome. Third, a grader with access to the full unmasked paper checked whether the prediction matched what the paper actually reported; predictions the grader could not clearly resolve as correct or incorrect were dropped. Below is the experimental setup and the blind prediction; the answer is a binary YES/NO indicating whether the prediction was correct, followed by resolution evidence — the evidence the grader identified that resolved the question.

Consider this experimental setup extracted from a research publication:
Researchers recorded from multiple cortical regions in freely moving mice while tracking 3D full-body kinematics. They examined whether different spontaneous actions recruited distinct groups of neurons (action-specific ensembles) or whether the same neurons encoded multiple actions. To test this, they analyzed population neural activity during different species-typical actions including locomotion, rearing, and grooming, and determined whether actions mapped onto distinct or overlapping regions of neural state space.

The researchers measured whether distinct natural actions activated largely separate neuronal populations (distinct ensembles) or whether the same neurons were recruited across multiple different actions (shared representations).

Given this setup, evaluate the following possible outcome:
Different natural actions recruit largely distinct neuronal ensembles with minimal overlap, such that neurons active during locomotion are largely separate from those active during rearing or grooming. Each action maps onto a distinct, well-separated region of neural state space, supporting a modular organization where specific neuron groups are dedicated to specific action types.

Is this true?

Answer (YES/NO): YES